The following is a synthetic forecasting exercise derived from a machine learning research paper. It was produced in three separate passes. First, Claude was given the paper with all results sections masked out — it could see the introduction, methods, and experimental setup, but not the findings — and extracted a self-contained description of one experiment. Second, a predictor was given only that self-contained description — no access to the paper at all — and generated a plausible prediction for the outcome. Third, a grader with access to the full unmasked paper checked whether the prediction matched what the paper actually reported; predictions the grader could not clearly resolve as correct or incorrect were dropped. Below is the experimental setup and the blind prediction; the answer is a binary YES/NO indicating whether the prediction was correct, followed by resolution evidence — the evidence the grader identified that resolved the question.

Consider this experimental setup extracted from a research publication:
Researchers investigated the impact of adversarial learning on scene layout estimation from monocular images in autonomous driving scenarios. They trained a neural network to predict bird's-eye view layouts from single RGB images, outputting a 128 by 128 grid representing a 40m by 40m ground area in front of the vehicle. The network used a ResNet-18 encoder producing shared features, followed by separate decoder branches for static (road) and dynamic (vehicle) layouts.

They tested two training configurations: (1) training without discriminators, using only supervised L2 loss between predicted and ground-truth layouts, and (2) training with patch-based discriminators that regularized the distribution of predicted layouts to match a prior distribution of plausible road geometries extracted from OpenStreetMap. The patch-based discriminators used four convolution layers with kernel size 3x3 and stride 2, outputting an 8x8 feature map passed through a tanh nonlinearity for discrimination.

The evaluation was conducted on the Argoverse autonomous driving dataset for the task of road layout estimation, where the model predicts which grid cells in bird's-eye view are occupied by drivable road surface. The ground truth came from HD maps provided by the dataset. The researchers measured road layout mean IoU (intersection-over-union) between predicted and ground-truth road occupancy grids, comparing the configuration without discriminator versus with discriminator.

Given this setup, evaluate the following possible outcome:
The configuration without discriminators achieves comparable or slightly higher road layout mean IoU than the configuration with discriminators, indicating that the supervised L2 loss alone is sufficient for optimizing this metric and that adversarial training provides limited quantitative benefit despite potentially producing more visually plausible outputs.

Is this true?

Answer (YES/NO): NO